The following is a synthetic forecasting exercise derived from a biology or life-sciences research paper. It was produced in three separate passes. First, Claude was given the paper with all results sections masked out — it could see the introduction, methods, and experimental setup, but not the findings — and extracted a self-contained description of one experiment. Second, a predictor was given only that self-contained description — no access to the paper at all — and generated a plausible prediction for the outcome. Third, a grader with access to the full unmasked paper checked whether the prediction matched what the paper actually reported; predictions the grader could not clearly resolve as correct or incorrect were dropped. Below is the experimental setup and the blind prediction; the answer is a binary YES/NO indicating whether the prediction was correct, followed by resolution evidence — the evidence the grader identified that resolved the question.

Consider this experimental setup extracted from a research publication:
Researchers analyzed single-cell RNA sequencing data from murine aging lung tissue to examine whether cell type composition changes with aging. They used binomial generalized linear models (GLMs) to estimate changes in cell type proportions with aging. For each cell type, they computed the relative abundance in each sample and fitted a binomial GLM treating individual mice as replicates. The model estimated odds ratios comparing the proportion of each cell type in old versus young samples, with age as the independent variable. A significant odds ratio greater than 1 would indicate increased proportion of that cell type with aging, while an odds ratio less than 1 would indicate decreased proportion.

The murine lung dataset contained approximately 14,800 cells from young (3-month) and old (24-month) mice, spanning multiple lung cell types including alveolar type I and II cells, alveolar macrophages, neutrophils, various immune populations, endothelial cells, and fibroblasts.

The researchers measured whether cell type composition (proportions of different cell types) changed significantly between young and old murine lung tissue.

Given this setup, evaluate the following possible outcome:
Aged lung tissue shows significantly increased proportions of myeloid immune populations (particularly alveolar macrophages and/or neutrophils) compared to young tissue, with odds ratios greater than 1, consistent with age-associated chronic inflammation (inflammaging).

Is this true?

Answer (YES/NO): NO